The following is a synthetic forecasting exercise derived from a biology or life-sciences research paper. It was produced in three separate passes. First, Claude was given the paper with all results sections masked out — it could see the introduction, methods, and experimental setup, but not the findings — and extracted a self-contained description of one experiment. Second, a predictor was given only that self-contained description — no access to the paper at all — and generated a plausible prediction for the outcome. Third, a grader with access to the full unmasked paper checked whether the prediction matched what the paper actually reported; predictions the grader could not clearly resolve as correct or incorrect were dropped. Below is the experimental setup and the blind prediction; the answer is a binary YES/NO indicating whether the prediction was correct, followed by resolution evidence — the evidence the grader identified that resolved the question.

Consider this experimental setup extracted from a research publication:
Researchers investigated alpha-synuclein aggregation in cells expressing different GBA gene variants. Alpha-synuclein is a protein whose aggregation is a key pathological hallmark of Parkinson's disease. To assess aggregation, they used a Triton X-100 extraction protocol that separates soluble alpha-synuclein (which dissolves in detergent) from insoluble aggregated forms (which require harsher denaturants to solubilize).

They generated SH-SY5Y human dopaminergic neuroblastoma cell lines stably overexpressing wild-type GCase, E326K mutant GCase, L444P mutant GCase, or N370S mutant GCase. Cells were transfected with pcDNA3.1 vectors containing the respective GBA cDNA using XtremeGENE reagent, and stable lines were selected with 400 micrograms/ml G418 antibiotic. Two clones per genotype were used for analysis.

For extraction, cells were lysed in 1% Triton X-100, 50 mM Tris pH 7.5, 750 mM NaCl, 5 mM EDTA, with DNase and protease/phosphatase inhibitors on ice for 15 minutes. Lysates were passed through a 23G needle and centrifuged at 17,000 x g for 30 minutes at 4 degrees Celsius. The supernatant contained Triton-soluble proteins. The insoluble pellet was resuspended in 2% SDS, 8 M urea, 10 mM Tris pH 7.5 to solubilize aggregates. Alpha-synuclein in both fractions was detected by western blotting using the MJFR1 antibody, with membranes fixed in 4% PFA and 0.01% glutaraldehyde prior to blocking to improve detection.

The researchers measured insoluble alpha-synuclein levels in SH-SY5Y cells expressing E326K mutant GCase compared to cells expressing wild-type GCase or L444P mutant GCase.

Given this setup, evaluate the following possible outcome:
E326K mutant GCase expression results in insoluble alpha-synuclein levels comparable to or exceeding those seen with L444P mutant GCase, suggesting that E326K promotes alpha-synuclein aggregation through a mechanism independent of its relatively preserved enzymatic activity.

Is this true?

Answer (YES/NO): YES